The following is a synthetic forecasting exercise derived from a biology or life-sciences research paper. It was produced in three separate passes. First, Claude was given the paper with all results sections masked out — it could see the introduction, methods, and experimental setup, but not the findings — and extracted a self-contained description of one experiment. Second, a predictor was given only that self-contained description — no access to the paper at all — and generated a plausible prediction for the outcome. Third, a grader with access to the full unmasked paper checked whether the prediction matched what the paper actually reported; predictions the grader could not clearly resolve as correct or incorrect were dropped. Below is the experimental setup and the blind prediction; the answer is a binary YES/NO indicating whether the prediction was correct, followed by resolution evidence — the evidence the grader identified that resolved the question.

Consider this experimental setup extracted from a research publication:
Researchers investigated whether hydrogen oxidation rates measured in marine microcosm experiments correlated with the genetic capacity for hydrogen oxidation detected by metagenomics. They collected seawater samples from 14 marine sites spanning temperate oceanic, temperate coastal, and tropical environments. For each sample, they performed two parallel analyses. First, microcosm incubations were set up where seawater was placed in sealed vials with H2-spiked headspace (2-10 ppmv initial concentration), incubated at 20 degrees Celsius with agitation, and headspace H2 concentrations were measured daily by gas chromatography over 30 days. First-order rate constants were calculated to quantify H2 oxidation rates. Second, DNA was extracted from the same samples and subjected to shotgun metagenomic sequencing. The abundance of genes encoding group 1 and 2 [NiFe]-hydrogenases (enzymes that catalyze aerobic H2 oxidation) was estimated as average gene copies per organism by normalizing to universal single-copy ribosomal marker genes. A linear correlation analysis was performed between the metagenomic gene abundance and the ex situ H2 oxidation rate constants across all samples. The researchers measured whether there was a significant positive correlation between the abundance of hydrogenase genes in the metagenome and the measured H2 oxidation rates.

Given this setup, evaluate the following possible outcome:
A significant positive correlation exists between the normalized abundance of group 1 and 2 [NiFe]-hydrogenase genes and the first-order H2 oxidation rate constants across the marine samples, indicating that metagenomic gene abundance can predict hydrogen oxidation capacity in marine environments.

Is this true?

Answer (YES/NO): YES